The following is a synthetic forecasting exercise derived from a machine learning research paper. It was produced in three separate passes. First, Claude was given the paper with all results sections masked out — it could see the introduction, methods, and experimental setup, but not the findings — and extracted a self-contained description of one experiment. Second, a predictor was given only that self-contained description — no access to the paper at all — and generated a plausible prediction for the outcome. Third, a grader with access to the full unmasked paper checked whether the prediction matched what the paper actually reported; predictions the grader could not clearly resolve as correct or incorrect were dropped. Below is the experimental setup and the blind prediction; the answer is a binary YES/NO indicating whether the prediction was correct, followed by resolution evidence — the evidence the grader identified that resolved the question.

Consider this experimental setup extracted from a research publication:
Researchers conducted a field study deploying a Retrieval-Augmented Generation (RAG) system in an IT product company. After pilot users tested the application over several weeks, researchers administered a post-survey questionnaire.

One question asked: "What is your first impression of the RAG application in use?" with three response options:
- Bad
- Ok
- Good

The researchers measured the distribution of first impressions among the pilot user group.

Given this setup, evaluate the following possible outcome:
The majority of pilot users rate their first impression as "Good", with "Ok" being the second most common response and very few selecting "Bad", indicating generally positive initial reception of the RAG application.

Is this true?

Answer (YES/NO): NO